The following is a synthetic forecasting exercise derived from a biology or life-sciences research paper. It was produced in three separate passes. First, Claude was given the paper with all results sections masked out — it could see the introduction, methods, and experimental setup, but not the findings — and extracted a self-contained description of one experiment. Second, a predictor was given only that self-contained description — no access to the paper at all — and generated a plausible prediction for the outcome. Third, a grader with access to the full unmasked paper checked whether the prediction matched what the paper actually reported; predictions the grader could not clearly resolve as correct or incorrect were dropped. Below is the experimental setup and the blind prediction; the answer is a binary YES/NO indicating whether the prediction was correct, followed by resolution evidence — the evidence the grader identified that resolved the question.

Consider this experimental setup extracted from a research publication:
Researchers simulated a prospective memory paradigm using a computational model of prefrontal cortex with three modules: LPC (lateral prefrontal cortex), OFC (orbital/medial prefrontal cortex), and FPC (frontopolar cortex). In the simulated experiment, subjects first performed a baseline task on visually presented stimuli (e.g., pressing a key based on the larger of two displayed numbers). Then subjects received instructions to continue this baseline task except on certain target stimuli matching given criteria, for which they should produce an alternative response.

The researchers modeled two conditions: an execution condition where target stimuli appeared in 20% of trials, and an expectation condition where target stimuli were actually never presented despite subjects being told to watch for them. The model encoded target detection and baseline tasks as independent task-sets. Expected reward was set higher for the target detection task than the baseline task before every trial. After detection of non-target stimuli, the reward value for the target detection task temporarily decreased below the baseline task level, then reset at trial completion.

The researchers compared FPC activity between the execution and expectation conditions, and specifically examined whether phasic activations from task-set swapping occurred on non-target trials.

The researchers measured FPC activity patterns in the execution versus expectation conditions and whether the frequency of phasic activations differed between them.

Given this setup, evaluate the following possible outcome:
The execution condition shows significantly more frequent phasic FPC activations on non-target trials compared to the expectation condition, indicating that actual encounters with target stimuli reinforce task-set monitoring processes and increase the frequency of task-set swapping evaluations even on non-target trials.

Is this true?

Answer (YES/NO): NO